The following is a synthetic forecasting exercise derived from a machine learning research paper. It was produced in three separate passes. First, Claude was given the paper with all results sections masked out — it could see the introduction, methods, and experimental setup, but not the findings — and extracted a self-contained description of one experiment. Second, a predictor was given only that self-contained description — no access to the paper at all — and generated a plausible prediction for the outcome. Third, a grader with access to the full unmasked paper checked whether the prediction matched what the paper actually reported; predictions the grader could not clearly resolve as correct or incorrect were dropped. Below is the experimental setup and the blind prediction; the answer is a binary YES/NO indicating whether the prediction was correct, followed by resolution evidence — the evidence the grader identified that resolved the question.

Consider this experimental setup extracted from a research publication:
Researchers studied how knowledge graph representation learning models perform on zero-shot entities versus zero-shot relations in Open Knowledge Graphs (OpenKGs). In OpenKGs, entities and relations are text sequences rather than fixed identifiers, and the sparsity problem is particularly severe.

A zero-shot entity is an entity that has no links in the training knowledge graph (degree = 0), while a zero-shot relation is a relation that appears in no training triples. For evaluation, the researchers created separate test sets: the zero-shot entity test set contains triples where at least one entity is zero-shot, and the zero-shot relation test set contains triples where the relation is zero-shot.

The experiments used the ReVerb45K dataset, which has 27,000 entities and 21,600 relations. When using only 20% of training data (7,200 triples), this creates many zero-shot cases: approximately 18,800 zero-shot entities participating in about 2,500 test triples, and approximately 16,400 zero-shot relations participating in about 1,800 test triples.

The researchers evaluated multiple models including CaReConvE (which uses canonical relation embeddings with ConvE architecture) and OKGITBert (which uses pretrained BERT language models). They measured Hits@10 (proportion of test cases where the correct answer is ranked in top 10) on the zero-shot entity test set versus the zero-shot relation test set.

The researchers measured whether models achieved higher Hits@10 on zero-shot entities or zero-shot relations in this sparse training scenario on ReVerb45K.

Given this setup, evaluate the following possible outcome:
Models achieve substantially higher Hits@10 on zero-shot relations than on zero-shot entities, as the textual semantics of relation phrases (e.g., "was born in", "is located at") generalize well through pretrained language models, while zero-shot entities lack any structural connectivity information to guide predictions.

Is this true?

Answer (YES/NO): YES